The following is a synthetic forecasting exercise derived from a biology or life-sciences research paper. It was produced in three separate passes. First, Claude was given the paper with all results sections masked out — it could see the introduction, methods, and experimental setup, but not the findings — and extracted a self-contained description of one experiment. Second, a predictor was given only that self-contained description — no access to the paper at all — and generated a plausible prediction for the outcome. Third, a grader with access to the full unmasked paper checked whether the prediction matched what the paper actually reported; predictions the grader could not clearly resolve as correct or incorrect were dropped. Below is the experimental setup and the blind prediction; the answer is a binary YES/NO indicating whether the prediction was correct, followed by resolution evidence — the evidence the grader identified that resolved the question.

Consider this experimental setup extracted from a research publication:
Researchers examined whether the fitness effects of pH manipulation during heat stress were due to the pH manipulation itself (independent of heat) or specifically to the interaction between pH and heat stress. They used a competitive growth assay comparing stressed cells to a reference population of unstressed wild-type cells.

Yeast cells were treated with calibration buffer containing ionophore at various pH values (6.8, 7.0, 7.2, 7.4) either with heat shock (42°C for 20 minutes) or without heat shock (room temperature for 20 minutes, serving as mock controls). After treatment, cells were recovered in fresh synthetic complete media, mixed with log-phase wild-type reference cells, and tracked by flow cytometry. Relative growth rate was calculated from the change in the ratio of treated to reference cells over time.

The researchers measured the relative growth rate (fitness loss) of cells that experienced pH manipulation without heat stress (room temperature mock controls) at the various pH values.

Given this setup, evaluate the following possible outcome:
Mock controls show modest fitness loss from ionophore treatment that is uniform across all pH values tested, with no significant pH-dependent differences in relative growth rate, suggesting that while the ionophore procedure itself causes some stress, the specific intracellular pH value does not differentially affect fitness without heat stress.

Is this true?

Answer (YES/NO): NO